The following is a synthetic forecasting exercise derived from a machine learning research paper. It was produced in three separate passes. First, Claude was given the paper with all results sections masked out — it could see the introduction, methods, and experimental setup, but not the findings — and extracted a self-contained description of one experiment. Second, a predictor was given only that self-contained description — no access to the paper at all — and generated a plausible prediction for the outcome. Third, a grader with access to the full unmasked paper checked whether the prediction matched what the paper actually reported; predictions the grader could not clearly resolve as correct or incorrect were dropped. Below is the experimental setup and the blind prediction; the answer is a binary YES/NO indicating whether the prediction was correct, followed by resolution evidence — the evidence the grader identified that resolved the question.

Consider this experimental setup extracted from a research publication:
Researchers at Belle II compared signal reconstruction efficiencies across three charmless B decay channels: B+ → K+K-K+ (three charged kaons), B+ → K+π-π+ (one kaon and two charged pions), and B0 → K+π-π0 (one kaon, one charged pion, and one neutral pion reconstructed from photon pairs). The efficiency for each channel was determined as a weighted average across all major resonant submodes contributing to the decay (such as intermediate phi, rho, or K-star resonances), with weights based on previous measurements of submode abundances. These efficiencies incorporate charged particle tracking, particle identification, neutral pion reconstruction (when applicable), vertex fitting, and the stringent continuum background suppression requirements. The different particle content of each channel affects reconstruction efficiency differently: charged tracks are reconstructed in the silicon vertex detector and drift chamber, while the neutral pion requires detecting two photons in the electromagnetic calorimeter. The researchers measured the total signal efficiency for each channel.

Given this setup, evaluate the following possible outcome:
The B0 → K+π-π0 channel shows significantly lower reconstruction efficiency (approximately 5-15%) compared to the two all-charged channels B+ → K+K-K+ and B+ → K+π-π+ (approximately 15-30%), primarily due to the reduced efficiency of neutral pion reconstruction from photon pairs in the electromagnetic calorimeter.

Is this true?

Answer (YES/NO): YES